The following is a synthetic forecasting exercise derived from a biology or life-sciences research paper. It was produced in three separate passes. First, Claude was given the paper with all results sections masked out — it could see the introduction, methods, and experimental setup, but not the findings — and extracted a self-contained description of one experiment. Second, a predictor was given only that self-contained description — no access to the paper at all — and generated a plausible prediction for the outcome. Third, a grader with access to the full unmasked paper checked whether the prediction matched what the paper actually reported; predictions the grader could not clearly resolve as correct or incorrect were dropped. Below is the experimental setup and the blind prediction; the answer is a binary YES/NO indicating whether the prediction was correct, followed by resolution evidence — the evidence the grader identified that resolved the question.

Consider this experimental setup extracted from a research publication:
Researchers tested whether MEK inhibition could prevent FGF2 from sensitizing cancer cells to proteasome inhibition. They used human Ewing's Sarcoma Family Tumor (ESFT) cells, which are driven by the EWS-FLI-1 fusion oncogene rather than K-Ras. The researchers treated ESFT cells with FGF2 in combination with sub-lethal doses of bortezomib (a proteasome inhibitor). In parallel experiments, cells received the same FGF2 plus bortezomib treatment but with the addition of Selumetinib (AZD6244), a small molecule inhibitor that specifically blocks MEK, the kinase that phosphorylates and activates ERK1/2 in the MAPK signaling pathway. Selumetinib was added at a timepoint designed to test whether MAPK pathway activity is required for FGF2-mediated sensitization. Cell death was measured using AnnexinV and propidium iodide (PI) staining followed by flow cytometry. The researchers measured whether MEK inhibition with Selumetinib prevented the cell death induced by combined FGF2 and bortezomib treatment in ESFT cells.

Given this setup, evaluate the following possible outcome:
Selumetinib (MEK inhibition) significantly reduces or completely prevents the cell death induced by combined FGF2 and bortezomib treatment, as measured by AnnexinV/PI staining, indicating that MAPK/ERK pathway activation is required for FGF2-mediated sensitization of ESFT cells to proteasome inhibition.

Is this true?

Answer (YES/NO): YES